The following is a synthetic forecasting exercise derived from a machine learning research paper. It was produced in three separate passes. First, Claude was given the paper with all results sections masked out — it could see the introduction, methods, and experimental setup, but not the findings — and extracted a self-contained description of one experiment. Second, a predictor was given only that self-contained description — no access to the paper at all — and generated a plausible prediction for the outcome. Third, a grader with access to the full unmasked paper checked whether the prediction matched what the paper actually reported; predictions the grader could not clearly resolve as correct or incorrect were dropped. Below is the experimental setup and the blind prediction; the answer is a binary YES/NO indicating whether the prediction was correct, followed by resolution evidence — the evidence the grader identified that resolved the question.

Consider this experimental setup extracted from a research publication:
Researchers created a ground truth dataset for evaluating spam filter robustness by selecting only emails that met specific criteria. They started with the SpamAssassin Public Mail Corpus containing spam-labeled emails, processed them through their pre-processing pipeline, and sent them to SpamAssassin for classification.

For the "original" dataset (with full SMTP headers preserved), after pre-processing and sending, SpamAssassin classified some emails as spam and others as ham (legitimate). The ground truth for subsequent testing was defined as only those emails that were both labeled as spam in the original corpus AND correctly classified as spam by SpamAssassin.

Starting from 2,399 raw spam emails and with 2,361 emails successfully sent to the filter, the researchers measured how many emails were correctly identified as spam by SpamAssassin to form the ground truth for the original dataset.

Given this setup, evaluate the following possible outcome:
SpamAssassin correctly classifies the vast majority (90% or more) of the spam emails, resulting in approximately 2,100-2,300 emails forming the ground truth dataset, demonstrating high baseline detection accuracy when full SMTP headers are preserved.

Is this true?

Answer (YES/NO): NO